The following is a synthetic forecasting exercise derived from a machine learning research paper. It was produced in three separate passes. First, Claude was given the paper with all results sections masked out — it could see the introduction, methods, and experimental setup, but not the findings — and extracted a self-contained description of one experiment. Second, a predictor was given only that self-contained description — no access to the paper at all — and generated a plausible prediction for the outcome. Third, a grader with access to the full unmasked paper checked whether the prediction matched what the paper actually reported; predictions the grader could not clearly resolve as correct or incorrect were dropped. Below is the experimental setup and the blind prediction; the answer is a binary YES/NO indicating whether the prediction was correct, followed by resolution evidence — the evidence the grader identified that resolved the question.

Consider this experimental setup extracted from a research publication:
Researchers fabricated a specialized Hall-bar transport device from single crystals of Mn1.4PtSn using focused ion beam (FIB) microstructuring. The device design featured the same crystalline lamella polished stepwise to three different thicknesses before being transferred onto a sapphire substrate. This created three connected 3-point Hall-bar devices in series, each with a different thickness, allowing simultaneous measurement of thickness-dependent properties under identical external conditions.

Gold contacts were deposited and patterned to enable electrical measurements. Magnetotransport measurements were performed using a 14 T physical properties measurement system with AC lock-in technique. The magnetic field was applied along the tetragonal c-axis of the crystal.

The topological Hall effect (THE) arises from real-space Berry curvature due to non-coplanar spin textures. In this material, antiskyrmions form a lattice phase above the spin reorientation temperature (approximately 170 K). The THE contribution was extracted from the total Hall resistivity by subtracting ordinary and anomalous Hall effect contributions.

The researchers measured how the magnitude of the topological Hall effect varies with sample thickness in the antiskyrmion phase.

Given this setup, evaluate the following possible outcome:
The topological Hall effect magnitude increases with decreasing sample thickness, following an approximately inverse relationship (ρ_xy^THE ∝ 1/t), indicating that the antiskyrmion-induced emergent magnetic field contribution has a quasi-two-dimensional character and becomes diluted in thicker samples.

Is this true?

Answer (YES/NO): NO